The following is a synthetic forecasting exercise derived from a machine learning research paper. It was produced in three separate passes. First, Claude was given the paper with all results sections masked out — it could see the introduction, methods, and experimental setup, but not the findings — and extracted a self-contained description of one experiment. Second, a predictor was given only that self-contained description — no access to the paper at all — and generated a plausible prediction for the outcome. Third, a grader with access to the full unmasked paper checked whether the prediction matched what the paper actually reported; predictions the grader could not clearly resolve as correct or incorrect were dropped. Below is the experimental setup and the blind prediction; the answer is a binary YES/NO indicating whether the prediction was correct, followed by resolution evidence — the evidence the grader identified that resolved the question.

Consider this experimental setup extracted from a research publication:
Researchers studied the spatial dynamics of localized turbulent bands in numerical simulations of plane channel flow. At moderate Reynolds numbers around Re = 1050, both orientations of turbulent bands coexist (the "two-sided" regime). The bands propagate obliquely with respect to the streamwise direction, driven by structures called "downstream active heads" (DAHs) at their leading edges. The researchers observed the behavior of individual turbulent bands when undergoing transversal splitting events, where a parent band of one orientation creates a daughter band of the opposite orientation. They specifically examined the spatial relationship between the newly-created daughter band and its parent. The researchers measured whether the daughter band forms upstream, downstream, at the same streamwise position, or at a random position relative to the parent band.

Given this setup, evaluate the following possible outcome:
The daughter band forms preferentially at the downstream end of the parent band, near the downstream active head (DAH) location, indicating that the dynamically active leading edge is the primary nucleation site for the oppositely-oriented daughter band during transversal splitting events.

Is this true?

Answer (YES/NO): NO